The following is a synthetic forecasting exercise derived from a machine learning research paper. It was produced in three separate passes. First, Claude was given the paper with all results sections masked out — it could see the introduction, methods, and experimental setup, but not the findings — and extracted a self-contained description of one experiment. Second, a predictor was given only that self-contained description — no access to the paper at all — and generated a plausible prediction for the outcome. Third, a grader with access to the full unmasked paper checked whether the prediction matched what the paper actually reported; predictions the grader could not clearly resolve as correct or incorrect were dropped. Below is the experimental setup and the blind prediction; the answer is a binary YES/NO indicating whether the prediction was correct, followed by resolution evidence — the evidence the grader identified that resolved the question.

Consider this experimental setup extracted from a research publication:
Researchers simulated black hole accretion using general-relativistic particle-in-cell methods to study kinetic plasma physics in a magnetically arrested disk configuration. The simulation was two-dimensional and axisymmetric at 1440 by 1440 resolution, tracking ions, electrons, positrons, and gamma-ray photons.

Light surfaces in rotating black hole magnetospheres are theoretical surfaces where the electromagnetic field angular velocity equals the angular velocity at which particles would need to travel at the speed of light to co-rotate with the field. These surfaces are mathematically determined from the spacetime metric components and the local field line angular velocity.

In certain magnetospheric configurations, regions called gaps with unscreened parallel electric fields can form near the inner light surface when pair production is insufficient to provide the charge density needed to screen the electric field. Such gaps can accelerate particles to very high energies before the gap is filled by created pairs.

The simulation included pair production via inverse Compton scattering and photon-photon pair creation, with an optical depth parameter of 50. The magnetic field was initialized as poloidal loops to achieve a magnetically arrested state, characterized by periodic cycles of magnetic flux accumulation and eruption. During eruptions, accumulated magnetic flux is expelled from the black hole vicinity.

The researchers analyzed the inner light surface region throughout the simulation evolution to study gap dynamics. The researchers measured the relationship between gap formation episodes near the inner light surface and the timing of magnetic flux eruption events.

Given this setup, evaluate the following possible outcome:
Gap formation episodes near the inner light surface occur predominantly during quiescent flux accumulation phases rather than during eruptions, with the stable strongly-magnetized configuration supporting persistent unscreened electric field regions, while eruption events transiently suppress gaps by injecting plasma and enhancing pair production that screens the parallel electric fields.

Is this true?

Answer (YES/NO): NO